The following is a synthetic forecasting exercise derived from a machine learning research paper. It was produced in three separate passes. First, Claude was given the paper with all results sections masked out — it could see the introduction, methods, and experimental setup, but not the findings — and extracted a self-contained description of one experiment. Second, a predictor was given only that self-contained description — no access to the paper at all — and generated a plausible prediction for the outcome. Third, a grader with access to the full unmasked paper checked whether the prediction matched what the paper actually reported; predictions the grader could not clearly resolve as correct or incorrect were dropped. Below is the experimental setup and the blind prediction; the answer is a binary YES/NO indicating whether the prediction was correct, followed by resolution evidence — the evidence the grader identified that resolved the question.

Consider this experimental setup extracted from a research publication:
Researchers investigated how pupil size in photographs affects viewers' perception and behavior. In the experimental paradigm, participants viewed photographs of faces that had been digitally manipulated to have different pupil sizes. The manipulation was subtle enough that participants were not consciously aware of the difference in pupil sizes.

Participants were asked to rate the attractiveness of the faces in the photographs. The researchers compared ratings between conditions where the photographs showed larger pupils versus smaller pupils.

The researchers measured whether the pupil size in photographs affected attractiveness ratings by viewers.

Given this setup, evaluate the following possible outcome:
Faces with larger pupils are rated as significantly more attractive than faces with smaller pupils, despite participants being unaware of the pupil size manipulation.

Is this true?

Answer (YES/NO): YES